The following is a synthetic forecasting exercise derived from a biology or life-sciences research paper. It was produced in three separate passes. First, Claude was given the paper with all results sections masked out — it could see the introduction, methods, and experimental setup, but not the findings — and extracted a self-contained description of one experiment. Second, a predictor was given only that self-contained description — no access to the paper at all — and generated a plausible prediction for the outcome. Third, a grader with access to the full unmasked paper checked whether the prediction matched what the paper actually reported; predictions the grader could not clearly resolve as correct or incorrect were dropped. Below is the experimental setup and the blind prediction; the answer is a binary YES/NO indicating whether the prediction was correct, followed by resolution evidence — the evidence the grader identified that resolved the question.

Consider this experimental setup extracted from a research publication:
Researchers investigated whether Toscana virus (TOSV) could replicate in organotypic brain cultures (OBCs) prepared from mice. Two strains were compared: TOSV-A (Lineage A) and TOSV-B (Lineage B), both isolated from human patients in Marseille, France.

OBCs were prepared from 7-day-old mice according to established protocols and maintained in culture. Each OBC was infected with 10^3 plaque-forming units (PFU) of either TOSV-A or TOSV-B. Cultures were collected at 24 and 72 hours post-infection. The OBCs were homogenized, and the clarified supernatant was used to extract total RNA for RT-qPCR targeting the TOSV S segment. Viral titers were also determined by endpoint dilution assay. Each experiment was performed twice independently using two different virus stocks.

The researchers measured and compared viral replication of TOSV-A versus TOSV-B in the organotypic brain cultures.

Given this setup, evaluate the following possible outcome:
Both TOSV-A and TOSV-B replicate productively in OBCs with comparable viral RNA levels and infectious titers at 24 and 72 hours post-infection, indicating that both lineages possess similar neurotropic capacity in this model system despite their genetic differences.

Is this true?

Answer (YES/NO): NO